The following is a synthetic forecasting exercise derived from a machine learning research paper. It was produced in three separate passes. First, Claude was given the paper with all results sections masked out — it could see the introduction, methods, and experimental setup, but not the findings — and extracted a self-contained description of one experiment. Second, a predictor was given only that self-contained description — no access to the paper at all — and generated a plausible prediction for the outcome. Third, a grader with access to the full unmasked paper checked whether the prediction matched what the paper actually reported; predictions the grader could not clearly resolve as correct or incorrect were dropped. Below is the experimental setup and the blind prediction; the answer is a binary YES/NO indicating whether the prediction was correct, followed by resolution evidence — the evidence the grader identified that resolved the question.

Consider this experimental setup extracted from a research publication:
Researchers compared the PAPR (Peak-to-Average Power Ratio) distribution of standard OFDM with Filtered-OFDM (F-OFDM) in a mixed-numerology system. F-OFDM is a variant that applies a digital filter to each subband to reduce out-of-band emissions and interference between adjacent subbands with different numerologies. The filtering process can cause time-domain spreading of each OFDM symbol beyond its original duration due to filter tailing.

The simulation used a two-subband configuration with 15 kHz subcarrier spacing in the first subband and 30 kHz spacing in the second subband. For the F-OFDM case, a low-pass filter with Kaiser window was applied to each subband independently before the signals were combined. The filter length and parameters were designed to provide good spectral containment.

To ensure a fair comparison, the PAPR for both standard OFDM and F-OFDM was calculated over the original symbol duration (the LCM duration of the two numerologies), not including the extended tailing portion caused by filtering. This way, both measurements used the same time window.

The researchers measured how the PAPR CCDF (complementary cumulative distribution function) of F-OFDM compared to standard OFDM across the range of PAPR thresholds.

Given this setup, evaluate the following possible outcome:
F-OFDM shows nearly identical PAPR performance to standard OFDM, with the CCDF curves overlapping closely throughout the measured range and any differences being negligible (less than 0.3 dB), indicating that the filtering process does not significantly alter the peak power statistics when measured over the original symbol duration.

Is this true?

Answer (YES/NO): YES